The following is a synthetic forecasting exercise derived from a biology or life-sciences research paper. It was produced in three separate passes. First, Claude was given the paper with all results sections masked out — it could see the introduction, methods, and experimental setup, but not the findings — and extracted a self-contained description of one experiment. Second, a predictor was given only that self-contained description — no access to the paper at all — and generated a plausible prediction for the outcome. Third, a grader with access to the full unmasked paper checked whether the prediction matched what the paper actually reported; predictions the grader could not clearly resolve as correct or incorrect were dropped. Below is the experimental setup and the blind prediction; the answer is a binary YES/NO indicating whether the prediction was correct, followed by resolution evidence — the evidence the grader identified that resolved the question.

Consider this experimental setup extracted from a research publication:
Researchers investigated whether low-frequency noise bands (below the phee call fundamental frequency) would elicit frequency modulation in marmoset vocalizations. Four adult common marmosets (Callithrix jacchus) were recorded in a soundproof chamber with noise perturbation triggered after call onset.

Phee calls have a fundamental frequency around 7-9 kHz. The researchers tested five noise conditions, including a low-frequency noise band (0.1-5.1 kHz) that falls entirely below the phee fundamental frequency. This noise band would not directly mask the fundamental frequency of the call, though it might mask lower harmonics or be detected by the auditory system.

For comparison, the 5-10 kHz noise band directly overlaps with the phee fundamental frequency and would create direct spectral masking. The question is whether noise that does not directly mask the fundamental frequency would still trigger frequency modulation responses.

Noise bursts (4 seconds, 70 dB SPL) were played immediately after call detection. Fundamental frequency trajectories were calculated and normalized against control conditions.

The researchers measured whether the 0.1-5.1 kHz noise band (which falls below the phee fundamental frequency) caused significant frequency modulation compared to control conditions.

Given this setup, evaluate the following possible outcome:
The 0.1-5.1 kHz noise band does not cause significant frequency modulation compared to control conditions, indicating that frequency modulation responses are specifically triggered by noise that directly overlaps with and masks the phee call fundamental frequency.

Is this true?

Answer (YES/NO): NO